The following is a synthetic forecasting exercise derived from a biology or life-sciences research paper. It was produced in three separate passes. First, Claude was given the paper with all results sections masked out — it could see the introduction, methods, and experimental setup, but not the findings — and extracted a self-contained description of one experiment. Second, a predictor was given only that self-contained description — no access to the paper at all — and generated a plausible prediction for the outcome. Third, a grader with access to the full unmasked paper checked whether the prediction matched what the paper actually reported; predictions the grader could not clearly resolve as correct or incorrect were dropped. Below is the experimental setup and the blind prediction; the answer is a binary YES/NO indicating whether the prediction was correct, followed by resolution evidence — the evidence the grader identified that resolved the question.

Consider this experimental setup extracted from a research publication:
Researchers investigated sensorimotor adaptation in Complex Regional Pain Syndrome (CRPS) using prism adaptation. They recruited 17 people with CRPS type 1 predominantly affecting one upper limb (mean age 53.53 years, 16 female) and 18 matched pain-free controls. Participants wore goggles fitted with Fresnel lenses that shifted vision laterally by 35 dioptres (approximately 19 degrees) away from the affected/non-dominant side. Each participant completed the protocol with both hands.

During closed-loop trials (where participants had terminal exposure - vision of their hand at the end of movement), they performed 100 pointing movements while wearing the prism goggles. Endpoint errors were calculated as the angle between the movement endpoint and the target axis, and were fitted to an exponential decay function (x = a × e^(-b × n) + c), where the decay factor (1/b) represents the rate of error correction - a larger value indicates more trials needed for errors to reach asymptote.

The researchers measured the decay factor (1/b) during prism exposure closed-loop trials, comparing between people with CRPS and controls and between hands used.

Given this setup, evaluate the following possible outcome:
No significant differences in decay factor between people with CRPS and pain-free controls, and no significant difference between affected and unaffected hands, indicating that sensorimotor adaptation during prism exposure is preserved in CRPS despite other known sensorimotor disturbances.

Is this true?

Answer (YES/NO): YES